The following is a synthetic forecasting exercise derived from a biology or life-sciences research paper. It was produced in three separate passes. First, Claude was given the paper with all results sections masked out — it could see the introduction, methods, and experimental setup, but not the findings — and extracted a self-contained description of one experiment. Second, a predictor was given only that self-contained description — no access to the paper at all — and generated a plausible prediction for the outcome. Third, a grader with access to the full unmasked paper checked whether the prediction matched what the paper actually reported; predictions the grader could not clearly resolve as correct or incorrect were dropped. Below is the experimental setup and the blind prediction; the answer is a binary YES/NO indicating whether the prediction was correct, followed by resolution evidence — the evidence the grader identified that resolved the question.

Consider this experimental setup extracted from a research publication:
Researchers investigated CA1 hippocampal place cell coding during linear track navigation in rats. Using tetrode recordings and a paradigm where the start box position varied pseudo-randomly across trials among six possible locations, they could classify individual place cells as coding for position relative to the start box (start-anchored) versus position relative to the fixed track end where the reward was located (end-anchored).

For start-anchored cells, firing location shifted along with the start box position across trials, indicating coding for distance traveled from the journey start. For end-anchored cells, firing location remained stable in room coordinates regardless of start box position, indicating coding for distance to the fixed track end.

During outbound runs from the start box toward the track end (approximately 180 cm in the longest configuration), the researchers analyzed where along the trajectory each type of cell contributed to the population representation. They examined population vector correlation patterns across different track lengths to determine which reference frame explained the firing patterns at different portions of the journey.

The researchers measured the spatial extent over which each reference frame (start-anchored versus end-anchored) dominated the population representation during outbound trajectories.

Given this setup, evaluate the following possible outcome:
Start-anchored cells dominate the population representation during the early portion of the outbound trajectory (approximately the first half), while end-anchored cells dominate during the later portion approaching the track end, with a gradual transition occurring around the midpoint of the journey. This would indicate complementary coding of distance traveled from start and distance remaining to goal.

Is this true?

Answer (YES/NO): NO